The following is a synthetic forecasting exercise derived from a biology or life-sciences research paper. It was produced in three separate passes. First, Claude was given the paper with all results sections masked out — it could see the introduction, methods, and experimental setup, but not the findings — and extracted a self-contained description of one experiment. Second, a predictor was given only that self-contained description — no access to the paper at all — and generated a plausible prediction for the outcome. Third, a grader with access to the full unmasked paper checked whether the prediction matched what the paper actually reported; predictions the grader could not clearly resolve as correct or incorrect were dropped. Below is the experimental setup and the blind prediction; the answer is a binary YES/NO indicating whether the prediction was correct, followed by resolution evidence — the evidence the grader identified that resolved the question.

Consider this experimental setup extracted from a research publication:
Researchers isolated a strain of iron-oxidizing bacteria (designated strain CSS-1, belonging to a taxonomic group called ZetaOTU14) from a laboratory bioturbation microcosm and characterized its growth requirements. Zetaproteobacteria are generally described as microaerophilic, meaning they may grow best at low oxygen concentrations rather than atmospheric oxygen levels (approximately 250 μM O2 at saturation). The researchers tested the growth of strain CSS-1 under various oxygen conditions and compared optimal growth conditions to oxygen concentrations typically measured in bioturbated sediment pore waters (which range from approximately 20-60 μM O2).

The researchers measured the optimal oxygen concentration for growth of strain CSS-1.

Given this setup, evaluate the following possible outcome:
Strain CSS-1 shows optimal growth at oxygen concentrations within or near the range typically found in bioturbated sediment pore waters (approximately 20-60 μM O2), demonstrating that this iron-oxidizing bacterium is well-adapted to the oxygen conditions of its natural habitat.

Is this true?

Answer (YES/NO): YES